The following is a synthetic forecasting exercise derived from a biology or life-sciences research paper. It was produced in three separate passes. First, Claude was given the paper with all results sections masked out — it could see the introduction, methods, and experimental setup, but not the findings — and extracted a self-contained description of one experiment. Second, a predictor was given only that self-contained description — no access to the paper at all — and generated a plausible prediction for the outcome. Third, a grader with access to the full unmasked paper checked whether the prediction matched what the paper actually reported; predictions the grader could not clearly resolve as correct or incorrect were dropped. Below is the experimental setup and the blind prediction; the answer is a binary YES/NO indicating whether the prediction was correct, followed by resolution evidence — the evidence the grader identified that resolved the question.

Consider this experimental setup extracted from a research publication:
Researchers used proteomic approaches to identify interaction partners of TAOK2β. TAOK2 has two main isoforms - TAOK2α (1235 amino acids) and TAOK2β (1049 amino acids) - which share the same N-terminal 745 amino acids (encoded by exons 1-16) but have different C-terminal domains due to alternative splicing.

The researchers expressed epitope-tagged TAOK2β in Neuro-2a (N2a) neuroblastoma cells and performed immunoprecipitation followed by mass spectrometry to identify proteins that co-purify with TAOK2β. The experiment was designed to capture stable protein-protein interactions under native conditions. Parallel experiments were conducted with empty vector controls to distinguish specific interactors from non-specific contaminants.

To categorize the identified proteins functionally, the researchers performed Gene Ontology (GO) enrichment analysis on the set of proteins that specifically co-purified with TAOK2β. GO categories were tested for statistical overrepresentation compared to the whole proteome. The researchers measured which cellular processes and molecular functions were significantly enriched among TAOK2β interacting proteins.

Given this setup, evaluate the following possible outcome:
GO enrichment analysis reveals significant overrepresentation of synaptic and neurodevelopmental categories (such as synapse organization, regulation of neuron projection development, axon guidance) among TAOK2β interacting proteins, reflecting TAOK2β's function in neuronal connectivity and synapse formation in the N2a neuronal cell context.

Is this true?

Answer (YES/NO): NO